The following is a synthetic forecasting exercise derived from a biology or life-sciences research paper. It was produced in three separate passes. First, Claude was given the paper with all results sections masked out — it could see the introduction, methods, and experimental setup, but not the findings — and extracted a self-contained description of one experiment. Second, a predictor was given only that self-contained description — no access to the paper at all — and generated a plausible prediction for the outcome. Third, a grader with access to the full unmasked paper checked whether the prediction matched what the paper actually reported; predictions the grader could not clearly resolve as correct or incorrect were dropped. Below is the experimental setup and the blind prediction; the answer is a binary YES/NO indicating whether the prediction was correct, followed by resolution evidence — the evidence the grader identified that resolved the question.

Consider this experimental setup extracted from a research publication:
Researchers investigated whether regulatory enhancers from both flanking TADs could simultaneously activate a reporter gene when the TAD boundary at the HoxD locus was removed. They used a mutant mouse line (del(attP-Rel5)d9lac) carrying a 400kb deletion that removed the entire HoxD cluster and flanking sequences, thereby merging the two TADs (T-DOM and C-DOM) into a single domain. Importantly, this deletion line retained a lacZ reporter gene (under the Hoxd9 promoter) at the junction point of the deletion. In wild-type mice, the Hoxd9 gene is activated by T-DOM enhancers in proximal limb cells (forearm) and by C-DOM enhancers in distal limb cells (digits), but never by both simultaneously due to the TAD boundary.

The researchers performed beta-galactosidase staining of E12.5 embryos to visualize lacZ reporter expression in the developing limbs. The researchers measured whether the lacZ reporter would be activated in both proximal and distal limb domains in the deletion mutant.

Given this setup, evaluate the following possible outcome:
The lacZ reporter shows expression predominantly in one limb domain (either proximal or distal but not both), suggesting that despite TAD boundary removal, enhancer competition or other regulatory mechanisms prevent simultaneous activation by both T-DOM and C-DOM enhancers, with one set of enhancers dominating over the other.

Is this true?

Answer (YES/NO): NO